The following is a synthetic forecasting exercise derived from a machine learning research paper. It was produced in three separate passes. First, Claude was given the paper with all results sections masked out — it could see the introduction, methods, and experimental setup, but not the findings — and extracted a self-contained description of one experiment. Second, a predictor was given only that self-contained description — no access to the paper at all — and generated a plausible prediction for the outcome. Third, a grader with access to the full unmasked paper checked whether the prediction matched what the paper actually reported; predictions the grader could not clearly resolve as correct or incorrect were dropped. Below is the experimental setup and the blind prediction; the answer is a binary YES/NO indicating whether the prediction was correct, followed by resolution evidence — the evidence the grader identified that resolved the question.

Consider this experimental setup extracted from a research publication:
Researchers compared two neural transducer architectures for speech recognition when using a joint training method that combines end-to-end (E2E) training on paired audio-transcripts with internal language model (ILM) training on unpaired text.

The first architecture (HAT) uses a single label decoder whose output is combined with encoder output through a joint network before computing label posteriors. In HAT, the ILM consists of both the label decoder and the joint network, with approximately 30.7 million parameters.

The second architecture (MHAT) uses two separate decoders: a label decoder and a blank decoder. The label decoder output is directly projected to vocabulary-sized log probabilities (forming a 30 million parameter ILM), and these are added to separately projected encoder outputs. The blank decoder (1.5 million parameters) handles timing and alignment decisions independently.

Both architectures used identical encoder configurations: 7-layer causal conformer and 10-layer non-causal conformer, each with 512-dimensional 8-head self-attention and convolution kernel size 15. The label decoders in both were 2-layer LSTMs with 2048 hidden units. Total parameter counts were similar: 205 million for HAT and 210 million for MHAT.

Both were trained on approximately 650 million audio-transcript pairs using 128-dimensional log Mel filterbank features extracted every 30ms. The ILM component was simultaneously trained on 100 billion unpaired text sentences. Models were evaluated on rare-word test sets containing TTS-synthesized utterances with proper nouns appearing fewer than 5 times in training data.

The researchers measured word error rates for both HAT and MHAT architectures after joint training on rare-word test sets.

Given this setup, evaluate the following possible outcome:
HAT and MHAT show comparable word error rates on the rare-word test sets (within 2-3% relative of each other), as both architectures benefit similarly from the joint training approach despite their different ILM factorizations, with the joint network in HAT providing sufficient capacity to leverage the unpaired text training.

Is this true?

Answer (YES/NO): NO